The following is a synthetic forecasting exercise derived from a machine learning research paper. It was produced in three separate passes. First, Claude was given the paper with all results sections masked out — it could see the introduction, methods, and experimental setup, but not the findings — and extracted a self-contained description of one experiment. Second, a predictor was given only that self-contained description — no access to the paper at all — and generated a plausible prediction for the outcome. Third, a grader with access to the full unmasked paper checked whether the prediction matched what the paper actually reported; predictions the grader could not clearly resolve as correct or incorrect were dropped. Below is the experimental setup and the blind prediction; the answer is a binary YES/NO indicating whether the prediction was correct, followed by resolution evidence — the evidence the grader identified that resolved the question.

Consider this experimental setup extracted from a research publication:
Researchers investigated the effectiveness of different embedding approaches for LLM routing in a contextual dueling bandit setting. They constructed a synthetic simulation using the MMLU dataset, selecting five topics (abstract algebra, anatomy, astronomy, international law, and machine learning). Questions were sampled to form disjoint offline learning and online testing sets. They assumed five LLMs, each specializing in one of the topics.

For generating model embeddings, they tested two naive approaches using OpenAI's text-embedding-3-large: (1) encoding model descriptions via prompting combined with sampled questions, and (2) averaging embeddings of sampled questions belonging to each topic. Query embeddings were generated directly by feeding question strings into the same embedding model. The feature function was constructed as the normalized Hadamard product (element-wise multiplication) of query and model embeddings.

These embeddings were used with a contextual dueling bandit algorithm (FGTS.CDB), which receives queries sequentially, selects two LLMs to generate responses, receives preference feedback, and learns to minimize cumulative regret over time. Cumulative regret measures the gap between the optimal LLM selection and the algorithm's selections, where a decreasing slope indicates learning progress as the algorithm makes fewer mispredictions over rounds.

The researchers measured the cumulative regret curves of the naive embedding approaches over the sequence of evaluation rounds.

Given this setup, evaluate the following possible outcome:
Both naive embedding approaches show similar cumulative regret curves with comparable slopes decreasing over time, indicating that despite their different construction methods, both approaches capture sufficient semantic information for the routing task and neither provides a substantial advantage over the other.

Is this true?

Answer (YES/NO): NO